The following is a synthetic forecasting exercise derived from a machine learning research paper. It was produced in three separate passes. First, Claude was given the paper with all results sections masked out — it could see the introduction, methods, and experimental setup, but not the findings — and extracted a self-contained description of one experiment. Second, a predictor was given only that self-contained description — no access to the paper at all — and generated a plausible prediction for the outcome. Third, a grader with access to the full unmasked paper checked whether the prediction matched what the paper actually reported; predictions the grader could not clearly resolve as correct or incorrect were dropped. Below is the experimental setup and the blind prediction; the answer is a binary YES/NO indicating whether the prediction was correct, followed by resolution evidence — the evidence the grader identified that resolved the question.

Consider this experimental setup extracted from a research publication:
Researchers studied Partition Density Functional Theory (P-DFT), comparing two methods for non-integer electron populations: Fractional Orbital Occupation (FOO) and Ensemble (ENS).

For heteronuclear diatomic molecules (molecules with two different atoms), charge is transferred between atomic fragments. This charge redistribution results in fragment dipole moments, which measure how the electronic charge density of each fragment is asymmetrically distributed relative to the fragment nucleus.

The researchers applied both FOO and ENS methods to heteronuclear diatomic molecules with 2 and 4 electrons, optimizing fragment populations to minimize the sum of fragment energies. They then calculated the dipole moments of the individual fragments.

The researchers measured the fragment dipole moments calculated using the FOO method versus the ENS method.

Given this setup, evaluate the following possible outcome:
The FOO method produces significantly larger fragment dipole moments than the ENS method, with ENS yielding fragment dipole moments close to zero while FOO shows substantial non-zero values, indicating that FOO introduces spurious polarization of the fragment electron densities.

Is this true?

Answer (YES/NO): NO